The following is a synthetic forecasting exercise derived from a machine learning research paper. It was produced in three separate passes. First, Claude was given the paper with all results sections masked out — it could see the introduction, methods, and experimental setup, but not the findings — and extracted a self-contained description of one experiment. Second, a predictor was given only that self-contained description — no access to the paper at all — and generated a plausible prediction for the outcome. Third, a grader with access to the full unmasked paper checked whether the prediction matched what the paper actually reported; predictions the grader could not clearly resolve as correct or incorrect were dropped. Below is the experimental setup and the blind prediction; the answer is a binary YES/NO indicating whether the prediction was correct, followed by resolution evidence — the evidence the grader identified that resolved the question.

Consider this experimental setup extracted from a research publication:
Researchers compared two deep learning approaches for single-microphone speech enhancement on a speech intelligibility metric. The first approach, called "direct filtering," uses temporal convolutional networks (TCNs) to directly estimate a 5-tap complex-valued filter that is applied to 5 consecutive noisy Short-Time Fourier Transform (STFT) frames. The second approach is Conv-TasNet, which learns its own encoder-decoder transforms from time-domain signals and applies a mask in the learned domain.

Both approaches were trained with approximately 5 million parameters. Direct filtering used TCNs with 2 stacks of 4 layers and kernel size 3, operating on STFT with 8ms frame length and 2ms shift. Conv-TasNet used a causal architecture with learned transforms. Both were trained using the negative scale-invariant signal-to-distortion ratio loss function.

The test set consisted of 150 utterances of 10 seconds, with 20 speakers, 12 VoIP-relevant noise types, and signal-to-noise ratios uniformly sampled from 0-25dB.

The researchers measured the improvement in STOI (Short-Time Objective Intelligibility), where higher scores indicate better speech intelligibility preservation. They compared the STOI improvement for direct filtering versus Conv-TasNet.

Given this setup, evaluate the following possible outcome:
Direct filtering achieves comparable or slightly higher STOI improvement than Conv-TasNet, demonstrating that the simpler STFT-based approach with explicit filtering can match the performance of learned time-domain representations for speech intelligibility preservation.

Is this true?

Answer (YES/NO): NO